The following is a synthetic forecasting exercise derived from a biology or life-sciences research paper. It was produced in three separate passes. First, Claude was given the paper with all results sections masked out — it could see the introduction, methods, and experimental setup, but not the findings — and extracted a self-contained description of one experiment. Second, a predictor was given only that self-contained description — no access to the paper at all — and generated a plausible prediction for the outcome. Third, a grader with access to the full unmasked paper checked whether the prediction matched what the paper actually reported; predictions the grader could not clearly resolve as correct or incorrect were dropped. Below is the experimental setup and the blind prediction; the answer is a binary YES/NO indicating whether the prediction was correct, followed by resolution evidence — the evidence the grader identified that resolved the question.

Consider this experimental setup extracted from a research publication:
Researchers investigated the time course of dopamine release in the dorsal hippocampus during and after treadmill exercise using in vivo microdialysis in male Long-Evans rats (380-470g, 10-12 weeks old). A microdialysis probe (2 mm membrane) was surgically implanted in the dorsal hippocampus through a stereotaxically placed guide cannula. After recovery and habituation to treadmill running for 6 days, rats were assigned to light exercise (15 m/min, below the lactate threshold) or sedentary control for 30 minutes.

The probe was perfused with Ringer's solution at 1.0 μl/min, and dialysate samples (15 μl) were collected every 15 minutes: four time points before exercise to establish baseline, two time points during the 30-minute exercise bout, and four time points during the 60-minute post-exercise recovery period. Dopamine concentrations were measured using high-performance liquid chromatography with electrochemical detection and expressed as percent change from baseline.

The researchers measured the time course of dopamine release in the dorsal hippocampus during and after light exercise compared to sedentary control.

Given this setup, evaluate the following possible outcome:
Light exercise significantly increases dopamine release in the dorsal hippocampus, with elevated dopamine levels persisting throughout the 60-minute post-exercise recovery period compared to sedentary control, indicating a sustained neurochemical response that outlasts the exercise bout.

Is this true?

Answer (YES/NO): YES